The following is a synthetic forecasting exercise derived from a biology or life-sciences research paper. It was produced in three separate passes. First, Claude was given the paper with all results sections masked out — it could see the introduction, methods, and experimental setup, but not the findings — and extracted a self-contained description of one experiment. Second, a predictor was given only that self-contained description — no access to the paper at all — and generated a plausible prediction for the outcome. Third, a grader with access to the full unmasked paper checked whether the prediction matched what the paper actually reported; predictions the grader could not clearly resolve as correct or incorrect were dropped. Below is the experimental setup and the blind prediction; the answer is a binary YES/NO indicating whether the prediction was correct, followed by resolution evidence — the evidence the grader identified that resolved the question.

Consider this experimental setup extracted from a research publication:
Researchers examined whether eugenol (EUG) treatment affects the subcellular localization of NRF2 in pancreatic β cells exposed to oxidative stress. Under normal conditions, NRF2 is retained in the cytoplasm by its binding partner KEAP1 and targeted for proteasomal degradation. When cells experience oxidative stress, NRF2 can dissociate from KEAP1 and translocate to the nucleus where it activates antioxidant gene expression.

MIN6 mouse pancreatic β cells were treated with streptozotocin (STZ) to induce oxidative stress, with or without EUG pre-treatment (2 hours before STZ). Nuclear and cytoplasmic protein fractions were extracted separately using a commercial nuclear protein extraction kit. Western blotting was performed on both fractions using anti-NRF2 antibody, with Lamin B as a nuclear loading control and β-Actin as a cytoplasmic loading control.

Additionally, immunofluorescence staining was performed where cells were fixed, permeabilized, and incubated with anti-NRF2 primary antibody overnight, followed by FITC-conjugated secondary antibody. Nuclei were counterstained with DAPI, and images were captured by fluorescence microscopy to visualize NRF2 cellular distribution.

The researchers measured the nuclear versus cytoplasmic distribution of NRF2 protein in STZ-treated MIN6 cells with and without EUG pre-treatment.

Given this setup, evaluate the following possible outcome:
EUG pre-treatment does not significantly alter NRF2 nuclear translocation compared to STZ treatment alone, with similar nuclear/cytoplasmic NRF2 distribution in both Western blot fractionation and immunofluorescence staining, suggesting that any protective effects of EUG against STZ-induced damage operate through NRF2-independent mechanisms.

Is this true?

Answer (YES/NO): NO